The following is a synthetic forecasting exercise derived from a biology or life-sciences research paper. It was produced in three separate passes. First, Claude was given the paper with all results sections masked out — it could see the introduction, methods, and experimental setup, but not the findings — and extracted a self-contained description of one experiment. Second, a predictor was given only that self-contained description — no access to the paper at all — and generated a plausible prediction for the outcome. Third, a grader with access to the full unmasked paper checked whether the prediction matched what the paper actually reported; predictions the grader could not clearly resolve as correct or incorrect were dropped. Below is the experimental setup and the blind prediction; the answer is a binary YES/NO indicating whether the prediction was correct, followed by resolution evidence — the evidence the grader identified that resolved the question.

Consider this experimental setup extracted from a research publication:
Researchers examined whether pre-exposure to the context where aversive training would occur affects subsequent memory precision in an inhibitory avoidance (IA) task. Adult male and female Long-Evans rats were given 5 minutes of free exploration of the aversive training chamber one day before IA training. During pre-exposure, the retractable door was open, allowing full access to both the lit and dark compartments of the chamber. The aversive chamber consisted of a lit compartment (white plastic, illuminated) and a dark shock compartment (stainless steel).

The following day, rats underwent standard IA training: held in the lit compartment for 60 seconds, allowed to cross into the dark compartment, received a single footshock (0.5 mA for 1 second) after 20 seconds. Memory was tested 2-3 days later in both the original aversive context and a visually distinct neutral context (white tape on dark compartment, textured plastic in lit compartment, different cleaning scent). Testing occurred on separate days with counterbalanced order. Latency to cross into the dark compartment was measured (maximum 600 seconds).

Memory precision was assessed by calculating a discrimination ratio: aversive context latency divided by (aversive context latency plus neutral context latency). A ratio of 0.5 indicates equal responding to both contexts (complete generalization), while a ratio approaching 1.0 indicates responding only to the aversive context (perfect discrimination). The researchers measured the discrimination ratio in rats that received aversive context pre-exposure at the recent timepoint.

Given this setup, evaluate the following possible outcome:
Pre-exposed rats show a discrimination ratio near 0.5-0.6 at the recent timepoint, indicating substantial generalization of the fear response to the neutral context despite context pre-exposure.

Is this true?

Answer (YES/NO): NO